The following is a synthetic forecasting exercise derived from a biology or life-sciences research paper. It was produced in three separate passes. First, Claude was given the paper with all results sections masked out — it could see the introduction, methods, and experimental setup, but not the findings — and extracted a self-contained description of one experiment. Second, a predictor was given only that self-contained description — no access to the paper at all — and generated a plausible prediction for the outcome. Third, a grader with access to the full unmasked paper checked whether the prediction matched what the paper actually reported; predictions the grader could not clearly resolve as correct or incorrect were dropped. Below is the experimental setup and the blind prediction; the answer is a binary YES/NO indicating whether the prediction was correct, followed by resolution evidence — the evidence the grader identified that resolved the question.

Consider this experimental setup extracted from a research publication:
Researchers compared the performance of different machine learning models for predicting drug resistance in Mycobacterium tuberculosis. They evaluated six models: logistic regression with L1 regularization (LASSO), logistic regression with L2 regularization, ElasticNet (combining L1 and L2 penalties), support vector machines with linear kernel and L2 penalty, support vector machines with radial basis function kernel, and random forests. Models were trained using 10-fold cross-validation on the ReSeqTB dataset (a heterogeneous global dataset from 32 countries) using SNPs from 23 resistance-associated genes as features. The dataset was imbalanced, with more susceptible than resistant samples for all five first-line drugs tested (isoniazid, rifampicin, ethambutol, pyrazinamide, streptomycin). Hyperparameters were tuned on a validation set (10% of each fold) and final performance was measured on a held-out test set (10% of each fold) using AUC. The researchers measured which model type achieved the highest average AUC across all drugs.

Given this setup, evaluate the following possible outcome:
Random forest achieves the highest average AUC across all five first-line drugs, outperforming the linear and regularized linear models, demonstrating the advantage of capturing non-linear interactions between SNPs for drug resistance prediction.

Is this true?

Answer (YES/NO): NO